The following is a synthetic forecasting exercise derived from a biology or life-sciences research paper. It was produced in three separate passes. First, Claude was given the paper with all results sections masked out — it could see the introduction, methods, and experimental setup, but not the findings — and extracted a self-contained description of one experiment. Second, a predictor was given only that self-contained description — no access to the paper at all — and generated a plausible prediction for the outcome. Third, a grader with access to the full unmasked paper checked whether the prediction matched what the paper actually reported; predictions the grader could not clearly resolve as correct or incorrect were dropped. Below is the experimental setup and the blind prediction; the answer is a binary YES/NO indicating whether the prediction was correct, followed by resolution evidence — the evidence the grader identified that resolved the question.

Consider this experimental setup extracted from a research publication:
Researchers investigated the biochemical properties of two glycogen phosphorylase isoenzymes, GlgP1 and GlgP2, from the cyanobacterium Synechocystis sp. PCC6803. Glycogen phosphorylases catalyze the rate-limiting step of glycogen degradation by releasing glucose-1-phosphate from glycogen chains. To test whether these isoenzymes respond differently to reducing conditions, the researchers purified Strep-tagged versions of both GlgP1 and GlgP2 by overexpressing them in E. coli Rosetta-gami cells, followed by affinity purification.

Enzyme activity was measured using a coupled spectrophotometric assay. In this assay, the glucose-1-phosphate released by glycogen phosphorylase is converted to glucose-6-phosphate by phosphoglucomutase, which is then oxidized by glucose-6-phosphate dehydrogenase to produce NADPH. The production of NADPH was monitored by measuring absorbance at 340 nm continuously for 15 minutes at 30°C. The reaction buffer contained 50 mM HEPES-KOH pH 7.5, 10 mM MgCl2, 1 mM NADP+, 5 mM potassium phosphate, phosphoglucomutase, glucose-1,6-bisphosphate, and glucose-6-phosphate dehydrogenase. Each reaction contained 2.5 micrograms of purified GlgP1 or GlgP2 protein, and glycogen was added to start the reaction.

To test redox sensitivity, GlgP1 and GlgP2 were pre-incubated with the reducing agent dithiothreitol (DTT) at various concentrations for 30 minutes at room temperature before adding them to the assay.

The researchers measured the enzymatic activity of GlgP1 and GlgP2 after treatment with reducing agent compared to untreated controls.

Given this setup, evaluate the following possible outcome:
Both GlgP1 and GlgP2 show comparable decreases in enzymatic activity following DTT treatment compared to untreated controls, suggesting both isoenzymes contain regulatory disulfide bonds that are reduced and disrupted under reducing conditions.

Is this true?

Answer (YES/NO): NO